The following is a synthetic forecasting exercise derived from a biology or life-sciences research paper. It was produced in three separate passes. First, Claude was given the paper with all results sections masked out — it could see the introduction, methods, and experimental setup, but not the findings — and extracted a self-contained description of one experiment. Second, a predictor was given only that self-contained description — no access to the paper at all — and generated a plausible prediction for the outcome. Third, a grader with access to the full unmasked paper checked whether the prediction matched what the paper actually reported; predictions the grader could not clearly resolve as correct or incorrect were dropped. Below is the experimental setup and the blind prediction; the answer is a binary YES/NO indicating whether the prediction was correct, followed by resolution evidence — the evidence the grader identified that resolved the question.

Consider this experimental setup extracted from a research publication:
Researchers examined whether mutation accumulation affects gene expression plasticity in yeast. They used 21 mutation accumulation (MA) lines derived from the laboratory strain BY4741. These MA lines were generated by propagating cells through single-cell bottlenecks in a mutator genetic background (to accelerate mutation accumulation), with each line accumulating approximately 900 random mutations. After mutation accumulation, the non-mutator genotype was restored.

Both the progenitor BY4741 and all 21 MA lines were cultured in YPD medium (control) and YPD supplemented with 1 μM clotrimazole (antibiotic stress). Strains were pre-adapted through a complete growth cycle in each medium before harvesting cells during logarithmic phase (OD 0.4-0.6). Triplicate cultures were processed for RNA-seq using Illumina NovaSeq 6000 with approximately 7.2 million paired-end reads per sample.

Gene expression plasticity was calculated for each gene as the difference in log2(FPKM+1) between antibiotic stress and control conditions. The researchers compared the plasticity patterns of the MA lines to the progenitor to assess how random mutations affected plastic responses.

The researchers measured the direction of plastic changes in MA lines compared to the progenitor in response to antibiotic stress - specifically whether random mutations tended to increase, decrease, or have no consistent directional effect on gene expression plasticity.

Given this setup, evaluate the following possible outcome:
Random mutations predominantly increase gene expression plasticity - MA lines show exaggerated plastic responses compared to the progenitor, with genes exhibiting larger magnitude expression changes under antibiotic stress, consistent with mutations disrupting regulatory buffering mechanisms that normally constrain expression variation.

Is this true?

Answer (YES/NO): NO